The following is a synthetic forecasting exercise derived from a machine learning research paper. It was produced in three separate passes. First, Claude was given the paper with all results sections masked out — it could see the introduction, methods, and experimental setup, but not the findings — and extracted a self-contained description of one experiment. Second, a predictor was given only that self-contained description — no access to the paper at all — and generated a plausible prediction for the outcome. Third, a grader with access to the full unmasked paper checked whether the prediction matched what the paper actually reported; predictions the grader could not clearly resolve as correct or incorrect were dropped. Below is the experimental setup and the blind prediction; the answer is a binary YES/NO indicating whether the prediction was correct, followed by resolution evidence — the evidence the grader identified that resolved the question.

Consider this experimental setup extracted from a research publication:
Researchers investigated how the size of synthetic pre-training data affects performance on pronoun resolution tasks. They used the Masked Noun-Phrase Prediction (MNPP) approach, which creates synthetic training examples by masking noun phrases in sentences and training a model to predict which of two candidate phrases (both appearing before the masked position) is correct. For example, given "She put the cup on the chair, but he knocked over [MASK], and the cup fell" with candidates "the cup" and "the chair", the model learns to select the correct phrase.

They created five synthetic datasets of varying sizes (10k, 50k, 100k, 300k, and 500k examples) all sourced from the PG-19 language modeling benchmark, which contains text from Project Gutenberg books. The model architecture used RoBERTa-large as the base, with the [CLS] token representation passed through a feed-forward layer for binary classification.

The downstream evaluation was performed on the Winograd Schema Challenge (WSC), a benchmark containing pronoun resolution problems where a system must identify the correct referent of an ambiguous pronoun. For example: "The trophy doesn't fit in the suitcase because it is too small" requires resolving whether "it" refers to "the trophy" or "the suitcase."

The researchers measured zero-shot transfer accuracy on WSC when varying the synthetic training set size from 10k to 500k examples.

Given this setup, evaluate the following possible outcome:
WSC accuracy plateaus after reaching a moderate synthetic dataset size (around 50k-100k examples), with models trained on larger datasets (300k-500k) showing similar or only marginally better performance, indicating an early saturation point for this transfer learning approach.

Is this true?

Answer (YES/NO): NO